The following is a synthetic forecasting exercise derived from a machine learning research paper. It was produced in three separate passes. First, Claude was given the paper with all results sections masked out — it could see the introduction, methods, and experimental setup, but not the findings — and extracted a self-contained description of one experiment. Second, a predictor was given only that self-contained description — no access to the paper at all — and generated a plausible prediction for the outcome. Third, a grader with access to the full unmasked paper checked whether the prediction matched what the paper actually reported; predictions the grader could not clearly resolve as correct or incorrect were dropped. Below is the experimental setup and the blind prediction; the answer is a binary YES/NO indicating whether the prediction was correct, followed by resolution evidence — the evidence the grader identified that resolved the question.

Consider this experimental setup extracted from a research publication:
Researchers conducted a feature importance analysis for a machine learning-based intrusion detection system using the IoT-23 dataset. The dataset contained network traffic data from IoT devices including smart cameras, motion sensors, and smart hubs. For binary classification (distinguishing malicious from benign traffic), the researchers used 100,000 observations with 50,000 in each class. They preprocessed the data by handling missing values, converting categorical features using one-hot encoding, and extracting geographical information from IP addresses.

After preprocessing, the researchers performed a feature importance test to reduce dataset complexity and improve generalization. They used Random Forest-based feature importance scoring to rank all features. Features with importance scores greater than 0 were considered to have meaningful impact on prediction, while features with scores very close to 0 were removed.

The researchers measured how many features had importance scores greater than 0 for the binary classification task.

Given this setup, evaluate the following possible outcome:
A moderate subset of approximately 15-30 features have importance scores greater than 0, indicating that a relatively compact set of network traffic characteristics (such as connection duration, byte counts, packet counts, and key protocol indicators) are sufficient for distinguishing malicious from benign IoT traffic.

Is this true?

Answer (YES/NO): NO